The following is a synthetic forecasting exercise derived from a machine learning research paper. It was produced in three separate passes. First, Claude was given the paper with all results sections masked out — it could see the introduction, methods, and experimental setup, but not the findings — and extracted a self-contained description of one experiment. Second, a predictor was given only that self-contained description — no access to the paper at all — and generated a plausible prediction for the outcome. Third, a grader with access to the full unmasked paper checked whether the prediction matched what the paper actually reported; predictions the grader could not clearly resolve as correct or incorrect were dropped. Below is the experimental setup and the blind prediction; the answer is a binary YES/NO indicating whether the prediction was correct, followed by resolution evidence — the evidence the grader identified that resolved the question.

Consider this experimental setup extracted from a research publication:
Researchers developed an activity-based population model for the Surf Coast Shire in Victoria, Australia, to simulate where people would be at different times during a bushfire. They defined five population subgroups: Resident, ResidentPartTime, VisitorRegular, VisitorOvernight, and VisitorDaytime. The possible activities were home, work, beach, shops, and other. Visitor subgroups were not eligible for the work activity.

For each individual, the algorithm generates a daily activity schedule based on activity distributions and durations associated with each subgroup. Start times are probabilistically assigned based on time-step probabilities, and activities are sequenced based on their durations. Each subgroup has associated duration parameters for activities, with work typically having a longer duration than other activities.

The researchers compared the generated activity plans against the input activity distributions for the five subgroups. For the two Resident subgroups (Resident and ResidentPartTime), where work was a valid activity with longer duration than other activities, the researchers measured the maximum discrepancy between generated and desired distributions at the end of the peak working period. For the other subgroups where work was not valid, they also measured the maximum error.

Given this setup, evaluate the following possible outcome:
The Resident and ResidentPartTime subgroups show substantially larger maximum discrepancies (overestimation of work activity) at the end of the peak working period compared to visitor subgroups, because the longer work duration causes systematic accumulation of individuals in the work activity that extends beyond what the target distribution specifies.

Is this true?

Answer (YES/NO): YES